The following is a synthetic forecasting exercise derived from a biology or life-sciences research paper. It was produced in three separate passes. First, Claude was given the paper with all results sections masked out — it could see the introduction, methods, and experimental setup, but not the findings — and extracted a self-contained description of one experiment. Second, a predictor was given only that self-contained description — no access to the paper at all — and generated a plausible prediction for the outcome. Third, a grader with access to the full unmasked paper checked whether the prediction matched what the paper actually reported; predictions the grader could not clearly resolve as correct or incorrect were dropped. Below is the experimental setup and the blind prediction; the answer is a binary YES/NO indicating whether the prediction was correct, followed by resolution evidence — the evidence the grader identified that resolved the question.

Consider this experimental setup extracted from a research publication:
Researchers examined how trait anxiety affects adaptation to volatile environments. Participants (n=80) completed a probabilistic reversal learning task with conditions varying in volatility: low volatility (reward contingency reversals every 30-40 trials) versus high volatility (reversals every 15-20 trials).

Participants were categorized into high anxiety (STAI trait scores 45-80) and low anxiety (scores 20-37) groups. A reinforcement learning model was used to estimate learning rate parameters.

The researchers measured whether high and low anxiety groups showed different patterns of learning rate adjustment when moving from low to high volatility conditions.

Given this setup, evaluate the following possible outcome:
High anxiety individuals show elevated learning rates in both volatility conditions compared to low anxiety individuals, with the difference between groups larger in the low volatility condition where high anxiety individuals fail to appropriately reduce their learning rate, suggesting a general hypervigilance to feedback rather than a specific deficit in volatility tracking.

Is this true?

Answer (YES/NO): NO